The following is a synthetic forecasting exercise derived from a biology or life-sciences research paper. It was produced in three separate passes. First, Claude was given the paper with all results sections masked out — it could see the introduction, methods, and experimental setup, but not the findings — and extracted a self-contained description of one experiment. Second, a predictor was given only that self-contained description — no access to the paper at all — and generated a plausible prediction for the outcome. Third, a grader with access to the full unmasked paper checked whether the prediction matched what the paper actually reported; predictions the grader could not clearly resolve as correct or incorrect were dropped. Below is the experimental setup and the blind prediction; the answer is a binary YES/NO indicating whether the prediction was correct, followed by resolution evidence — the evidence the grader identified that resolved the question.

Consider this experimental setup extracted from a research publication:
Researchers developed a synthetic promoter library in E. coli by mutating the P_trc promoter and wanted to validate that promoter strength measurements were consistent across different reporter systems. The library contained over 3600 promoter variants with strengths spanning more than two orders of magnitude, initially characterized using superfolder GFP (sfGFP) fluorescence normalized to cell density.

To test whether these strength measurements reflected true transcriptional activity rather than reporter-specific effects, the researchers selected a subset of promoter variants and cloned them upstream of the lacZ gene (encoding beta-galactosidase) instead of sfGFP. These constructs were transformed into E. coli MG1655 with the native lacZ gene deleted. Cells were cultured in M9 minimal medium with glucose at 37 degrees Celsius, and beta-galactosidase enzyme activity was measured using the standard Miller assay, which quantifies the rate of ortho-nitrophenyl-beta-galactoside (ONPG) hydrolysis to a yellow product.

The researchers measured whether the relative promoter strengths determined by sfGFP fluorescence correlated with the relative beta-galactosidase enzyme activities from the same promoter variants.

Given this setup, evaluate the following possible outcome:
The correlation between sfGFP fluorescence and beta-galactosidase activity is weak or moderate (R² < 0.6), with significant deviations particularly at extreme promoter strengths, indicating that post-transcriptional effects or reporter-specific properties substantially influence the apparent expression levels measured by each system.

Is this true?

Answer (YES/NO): NO